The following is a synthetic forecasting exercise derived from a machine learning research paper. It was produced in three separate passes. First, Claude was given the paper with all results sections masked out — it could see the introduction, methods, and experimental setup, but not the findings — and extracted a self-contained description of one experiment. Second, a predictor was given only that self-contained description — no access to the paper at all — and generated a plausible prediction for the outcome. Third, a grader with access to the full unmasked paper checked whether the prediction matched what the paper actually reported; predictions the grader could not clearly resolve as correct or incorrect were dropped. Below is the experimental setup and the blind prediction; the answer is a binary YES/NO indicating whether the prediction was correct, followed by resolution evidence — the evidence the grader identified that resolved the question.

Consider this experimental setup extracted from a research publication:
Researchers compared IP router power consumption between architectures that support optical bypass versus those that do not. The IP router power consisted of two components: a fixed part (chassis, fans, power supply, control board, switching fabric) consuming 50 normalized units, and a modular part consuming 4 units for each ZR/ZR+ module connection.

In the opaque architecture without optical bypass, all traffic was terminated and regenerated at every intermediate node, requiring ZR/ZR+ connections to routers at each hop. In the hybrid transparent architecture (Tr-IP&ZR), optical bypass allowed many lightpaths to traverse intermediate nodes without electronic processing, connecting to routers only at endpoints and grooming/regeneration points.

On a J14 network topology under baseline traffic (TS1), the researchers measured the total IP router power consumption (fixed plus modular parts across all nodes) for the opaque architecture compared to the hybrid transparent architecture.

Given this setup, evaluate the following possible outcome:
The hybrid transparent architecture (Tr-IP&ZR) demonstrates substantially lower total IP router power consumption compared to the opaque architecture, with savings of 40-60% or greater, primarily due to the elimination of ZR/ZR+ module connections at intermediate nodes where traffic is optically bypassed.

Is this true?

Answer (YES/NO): NO